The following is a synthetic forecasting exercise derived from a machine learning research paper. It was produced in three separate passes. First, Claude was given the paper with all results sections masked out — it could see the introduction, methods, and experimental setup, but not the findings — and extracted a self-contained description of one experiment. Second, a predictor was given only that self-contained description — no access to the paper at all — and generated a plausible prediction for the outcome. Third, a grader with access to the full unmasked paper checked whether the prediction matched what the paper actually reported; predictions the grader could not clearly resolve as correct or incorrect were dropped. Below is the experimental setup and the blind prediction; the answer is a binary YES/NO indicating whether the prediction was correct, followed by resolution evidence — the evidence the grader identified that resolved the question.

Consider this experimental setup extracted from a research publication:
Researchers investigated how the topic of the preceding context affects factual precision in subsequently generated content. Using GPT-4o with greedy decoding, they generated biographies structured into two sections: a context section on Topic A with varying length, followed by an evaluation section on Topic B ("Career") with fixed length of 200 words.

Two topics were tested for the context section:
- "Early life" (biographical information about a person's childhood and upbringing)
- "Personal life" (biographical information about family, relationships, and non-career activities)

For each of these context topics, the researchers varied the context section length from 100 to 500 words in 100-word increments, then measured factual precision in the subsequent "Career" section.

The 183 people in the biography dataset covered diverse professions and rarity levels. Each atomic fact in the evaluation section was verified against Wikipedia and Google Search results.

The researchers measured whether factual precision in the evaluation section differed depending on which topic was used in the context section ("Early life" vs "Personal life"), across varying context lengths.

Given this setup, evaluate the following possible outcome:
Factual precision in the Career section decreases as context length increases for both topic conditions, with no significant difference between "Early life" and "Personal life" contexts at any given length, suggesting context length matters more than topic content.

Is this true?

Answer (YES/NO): NO